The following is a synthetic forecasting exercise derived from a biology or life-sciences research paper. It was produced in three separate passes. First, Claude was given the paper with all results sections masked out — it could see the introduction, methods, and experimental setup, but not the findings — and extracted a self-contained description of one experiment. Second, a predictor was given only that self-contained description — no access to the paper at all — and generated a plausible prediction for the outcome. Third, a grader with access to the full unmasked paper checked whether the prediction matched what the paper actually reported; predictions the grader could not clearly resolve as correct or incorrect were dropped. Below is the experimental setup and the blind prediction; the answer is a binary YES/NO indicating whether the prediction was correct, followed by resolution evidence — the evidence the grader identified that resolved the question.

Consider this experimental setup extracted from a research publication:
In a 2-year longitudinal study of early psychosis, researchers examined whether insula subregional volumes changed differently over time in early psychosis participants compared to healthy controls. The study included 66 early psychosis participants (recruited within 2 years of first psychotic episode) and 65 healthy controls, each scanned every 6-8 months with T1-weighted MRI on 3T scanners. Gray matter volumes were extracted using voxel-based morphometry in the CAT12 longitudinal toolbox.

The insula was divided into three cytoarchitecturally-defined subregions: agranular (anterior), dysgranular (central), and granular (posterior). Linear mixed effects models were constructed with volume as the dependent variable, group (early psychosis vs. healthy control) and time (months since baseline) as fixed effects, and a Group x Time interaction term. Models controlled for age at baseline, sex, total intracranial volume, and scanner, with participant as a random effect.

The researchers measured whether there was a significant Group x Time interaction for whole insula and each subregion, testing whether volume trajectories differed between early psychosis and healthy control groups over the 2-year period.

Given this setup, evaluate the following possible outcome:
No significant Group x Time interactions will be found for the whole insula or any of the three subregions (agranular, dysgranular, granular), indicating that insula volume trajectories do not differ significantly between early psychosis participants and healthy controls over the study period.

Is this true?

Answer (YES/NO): NO